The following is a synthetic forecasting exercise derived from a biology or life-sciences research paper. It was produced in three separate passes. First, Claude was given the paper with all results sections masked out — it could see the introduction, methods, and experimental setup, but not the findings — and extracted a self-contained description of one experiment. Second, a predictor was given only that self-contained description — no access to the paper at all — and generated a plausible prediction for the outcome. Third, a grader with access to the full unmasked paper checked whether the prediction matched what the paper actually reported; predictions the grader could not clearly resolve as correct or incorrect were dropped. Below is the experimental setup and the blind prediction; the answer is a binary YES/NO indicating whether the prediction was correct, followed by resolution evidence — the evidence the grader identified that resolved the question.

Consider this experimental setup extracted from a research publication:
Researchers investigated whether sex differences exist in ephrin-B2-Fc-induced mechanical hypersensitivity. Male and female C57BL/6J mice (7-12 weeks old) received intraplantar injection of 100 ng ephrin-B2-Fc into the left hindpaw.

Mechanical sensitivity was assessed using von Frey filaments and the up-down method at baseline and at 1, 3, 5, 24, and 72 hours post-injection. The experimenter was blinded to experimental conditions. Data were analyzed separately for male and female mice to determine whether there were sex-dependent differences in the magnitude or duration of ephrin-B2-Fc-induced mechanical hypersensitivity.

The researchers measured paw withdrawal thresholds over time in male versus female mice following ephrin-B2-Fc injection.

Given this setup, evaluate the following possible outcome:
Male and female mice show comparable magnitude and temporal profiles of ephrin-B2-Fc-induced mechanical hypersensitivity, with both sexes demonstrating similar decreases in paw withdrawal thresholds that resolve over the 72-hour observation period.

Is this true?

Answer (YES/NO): YES